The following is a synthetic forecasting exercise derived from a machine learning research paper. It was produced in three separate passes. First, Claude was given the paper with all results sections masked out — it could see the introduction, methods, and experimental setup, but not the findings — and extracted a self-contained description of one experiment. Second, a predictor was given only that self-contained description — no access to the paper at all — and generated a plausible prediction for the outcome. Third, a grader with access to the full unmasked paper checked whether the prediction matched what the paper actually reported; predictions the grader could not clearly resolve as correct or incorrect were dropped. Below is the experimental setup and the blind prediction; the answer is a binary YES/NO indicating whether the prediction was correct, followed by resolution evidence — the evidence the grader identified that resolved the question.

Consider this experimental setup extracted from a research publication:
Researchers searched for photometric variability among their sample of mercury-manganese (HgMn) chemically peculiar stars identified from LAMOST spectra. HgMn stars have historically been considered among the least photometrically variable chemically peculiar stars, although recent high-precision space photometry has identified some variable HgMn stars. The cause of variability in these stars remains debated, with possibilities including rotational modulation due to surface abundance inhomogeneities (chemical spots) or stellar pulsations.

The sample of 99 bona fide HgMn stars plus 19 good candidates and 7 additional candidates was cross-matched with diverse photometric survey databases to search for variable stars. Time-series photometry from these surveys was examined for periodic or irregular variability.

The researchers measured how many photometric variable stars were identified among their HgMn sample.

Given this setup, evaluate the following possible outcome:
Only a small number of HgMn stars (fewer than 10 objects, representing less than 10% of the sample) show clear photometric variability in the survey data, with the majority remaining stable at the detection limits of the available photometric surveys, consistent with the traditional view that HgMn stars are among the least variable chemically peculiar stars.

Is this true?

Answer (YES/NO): YES